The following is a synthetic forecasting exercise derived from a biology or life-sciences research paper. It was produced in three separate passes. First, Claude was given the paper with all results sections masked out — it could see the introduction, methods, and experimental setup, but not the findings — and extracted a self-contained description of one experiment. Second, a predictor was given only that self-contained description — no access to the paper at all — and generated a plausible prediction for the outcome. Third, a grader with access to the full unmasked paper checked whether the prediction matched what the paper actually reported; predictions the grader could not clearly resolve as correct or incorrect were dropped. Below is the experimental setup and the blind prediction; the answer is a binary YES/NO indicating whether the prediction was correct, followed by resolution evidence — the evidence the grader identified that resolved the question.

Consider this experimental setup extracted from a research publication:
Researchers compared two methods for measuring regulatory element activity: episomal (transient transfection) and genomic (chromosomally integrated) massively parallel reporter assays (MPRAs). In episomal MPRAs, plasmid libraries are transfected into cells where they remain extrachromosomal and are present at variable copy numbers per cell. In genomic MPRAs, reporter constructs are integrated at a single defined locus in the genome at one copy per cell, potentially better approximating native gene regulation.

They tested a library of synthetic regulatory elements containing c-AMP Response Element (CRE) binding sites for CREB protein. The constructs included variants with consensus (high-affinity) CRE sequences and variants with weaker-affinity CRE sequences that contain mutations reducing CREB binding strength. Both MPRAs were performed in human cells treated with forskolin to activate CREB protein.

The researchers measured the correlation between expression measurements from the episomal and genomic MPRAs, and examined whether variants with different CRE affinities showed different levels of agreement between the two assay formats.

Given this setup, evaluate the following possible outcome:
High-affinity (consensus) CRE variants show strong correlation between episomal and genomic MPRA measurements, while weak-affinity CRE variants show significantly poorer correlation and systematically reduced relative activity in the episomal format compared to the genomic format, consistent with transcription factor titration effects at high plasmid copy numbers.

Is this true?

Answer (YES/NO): YES